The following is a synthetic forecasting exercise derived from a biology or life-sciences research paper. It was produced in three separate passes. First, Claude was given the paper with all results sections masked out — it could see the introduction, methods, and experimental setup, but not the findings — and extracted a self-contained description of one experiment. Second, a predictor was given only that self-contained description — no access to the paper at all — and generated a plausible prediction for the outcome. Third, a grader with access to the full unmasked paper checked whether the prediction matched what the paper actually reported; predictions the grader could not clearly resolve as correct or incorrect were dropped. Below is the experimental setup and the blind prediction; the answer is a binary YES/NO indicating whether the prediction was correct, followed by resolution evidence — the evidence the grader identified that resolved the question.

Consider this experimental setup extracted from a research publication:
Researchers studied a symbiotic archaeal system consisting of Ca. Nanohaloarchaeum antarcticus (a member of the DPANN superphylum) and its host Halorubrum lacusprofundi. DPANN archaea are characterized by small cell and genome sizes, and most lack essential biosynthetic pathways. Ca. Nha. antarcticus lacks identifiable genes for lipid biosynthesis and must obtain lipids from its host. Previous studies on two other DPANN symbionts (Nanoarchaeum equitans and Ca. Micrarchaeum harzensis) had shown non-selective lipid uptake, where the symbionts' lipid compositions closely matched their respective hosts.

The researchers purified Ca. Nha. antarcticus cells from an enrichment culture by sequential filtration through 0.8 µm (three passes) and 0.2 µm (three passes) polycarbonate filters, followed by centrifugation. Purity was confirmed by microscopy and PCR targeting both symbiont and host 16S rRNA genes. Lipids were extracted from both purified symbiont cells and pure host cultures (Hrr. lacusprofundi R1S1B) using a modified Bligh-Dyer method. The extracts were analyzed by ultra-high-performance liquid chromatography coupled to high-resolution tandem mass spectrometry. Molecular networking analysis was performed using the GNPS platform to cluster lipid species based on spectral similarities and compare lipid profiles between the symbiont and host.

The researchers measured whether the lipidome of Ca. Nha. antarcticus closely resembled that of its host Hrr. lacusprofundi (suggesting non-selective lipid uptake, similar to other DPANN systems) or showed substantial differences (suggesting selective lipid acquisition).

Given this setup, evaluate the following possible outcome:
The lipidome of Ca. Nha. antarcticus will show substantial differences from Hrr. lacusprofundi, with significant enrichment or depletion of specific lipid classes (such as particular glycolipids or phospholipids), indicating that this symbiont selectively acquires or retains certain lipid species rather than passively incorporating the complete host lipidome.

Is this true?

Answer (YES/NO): YES